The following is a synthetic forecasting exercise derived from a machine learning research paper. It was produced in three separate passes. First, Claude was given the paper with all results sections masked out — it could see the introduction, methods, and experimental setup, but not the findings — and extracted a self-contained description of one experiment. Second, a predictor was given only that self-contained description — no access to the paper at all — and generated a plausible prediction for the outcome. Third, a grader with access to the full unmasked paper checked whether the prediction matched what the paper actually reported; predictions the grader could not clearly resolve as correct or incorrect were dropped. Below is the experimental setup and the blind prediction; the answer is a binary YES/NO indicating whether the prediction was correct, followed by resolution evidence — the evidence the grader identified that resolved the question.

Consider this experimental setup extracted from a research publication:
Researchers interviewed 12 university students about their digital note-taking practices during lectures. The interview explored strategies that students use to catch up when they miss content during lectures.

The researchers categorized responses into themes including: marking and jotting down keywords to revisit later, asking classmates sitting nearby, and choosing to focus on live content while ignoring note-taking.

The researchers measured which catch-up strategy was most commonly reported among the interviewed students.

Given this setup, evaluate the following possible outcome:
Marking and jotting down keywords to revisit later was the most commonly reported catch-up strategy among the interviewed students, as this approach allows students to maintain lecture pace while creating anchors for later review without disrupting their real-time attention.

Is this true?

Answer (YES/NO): YES